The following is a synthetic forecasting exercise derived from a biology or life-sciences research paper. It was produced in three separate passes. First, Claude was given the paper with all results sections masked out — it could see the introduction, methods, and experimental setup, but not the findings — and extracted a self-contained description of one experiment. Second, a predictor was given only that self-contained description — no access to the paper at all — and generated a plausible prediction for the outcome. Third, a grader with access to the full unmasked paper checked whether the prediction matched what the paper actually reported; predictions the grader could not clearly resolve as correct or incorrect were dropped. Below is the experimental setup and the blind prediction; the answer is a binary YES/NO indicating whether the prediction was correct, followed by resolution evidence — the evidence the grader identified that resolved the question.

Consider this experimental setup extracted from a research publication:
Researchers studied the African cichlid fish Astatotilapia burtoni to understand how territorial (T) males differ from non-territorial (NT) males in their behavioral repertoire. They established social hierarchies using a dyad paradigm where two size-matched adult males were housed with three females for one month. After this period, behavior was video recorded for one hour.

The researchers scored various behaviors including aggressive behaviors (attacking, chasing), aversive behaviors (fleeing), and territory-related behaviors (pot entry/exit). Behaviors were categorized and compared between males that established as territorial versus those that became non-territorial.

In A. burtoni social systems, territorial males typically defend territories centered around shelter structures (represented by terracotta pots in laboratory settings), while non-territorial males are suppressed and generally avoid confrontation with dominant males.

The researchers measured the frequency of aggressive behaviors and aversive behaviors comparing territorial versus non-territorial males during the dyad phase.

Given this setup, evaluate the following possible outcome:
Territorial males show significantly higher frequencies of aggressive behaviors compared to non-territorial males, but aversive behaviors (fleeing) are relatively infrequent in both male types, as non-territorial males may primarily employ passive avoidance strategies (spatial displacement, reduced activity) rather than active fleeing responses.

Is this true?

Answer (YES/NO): NO